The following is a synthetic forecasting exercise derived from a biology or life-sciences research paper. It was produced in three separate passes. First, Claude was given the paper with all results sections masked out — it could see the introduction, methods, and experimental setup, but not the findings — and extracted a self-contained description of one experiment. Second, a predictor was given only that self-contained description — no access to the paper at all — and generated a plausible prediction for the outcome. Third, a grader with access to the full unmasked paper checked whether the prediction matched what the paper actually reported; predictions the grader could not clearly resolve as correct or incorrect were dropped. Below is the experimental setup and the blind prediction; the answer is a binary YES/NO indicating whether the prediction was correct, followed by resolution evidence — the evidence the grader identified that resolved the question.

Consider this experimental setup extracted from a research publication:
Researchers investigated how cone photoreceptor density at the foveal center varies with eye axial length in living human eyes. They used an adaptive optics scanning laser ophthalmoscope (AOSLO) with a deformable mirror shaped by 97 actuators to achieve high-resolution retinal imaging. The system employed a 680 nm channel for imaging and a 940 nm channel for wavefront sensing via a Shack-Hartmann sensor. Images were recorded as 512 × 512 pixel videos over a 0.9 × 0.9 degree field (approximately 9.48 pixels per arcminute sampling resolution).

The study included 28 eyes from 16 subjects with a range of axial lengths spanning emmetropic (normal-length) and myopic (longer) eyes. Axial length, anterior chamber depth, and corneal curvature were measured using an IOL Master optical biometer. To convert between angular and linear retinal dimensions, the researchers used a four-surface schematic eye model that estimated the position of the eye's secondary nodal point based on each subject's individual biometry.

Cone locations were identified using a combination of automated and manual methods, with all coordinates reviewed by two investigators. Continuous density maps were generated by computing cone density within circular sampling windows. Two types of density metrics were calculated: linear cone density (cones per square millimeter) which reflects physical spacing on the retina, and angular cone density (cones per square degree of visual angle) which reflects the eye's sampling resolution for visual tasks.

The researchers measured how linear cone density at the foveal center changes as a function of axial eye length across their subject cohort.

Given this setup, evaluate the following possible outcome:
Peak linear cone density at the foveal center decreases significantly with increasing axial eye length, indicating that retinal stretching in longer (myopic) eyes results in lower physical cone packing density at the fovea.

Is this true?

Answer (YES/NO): YES